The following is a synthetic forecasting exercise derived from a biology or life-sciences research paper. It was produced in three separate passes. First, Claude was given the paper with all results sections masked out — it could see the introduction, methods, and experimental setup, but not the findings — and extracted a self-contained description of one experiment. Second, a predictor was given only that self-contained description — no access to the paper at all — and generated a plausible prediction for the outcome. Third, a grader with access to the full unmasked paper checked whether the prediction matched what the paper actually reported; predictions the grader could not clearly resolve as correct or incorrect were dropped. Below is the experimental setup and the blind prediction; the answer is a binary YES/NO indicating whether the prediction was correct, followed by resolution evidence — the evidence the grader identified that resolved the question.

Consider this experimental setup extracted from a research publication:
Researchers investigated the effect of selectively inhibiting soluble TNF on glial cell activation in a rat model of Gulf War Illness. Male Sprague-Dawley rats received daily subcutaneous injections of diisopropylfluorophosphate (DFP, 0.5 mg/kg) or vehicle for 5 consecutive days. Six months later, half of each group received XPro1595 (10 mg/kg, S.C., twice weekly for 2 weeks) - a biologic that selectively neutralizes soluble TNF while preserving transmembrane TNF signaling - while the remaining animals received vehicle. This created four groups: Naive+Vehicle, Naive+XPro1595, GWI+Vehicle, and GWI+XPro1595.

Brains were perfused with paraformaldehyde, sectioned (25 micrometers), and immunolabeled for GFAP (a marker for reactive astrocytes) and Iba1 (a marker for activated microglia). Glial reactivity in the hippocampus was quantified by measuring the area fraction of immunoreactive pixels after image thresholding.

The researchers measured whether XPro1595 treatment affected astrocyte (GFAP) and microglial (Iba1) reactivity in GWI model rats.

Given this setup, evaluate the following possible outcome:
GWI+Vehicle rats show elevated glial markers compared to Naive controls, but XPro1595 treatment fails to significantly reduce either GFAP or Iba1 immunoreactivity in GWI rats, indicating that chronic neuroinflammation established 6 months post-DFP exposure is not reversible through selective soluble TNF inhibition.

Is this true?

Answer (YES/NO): NO